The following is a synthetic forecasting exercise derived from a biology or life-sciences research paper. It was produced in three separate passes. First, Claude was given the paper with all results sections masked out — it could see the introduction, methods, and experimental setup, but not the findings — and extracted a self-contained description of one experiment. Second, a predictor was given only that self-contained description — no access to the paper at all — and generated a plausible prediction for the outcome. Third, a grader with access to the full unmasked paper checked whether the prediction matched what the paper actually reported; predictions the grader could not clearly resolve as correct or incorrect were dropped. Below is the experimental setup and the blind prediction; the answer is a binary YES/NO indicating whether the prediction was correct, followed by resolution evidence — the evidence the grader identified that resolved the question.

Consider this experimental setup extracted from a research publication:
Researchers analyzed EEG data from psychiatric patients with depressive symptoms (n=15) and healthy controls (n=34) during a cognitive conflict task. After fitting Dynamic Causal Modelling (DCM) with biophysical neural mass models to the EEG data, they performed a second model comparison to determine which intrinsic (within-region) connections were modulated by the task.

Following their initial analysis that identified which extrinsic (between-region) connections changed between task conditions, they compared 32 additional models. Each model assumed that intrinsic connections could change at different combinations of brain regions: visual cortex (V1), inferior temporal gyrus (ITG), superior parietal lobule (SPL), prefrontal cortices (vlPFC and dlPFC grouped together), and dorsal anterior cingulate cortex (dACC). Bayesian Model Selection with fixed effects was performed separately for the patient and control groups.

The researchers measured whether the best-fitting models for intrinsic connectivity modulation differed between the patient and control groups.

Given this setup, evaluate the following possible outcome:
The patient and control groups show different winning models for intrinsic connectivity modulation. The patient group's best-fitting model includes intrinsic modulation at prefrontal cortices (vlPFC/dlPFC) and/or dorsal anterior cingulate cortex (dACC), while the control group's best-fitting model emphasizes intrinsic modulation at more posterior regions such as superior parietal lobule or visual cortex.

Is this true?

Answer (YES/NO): NO